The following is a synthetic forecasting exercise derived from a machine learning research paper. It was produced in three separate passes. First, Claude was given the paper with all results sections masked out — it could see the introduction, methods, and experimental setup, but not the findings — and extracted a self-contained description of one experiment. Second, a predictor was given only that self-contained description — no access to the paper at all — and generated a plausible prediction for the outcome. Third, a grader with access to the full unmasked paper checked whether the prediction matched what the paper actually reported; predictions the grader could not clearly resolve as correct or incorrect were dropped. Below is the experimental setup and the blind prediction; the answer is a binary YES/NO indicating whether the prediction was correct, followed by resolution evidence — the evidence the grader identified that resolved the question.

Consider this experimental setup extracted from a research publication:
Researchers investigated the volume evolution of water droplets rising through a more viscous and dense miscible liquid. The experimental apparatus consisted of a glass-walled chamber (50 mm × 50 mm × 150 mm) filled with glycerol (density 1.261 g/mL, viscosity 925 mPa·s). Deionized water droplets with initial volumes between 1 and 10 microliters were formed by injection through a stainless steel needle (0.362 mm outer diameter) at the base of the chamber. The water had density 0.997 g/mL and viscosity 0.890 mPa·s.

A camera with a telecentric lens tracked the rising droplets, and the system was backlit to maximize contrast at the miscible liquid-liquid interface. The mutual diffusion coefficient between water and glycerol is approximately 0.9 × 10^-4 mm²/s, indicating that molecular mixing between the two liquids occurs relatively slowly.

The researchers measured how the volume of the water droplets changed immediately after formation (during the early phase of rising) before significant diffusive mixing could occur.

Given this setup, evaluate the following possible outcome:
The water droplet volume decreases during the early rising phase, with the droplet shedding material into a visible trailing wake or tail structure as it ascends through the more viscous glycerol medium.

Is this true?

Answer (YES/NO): NO